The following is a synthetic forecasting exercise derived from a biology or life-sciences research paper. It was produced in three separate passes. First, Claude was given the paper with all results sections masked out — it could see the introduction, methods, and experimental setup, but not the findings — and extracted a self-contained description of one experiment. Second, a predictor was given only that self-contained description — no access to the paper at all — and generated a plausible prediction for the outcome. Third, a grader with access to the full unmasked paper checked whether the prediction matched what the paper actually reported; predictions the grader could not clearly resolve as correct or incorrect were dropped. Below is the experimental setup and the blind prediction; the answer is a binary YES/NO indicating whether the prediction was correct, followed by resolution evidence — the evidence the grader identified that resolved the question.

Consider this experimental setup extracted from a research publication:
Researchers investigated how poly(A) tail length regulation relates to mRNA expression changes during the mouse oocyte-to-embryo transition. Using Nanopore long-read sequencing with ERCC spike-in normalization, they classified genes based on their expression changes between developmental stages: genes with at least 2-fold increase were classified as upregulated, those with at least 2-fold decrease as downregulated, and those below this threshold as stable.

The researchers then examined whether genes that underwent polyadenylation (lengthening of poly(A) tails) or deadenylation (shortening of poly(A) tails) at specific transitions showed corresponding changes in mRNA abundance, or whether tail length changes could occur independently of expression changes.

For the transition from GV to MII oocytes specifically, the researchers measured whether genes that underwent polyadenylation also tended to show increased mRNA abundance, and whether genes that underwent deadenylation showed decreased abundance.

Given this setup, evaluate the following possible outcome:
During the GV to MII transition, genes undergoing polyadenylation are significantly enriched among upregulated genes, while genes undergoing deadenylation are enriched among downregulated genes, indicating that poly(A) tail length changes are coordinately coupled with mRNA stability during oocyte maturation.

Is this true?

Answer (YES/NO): NO